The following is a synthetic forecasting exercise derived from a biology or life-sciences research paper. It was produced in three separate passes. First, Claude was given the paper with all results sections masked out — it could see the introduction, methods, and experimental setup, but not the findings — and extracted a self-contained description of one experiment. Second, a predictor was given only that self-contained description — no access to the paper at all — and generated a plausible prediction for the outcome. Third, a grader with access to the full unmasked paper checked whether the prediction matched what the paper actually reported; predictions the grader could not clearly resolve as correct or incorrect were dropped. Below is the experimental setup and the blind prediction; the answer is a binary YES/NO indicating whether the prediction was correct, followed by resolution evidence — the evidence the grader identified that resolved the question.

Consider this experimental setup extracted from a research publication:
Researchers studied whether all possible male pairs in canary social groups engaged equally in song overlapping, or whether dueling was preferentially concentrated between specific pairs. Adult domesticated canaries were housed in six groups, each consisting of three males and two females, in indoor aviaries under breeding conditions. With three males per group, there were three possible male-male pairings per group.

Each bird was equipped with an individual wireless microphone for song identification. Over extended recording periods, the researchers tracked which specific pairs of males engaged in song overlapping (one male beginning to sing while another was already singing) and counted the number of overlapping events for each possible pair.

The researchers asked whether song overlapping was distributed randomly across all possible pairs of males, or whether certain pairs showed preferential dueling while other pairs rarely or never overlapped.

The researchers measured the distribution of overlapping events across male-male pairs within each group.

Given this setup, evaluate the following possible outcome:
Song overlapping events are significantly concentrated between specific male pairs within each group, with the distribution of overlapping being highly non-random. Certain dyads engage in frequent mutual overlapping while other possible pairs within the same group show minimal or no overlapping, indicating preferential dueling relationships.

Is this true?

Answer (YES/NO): YES